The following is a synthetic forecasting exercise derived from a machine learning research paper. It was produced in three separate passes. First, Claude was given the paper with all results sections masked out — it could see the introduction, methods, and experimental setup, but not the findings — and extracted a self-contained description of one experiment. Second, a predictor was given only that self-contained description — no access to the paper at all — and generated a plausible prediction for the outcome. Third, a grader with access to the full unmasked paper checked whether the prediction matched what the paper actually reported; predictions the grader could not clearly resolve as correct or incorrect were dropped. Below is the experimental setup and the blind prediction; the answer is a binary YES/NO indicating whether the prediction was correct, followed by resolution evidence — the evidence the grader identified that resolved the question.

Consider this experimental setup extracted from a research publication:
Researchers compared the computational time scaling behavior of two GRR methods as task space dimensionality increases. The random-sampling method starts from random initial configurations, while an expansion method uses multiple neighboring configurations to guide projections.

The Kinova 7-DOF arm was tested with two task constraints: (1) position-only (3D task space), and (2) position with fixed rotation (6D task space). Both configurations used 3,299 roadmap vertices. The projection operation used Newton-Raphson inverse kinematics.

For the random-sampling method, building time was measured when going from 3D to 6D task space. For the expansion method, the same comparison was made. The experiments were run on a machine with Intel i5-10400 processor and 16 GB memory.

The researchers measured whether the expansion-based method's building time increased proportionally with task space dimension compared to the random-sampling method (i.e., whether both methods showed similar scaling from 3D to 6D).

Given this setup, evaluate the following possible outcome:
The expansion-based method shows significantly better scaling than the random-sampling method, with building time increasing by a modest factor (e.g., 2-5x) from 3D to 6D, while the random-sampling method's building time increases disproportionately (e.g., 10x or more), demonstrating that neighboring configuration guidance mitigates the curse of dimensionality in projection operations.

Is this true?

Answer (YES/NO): NO